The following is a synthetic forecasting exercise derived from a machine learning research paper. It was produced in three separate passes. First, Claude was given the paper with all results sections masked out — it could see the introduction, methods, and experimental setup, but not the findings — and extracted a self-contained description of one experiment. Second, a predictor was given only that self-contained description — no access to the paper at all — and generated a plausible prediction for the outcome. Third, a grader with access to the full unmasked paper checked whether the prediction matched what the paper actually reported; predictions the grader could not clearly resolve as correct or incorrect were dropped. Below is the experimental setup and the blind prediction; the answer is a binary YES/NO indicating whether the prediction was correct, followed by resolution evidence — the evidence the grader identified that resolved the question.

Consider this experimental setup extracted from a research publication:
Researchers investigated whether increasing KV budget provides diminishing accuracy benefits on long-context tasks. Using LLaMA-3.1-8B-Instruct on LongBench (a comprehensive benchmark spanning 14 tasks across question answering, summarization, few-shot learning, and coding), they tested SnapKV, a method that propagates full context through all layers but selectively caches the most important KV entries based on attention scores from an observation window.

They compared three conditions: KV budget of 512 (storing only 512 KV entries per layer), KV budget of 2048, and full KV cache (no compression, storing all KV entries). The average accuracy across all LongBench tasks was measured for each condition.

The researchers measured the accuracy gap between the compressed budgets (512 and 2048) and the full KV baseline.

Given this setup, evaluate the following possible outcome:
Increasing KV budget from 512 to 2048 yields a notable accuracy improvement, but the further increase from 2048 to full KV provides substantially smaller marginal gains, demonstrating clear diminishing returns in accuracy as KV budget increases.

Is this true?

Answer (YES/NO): YES